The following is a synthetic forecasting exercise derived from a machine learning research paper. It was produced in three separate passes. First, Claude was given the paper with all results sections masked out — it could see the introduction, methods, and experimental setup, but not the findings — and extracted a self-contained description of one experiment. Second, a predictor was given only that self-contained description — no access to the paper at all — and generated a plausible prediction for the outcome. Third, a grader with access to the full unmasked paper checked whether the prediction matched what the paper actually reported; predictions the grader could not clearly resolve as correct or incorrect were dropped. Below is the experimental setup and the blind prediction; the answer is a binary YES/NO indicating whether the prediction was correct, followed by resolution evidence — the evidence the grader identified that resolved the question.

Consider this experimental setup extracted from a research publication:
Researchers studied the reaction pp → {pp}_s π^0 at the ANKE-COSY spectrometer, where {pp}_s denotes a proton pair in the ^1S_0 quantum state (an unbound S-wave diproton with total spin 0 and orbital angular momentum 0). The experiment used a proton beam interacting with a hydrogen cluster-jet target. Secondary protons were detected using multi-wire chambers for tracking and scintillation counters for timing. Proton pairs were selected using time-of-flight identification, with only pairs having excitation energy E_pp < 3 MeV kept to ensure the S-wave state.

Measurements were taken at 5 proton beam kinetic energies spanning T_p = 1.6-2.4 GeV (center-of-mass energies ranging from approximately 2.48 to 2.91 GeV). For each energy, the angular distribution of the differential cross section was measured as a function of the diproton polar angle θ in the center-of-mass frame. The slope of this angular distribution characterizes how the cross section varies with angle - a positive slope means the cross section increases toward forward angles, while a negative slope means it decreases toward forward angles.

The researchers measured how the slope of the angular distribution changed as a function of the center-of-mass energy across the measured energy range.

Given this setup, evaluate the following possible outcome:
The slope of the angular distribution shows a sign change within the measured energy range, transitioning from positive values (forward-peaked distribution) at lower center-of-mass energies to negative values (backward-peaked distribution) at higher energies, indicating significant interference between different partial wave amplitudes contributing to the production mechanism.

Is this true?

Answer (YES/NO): NO